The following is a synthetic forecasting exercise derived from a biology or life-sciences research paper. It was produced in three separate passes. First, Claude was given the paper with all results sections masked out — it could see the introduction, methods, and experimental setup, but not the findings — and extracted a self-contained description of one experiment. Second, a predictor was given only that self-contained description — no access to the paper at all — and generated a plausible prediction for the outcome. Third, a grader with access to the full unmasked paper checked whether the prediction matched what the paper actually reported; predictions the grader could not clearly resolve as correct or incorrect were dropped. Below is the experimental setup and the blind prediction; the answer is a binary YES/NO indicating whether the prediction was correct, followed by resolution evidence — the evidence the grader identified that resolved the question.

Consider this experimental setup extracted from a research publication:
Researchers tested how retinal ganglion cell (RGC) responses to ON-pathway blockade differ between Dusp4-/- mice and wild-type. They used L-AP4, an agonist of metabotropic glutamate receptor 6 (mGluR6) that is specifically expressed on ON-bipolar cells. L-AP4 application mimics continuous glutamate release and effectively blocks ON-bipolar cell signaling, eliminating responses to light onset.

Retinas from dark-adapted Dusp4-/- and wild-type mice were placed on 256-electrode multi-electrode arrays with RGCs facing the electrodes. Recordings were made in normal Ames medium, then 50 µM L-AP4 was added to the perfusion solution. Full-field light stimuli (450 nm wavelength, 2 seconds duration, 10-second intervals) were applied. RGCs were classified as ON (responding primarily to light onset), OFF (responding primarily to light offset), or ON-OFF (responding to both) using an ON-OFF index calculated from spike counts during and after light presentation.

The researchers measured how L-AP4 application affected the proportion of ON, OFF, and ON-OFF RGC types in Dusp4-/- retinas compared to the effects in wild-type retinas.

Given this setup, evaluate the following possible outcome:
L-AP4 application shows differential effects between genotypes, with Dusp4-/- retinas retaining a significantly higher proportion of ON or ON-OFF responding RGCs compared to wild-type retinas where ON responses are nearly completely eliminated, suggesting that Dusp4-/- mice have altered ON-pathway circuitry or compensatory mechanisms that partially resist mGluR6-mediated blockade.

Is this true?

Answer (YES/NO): NO